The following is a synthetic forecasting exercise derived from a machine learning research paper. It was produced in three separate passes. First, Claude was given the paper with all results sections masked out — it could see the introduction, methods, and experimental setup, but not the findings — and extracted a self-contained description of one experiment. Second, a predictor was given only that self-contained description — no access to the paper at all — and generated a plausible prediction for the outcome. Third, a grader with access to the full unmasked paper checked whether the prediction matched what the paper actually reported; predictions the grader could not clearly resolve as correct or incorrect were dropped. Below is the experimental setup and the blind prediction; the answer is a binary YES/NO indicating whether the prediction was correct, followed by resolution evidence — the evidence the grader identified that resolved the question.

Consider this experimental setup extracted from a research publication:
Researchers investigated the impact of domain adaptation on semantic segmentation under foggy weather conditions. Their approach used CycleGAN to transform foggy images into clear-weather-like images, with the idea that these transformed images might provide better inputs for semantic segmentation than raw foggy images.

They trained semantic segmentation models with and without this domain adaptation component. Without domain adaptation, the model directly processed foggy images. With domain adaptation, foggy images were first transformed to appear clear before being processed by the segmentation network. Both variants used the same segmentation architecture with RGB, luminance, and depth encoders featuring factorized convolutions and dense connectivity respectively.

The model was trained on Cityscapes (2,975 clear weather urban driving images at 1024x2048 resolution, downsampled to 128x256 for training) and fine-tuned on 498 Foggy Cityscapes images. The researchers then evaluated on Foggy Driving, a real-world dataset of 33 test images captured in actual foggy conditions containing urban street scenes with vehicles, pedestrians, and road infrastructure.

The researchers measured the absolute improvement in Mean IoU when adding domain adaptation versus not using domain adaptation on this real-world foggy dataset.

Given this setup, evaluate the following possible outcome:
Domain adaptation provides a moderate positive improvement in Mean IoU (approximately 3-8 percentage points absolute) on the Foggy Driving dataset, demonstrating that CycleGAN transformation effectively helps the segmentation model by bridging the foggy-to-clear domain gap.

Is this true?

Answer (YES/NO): NO